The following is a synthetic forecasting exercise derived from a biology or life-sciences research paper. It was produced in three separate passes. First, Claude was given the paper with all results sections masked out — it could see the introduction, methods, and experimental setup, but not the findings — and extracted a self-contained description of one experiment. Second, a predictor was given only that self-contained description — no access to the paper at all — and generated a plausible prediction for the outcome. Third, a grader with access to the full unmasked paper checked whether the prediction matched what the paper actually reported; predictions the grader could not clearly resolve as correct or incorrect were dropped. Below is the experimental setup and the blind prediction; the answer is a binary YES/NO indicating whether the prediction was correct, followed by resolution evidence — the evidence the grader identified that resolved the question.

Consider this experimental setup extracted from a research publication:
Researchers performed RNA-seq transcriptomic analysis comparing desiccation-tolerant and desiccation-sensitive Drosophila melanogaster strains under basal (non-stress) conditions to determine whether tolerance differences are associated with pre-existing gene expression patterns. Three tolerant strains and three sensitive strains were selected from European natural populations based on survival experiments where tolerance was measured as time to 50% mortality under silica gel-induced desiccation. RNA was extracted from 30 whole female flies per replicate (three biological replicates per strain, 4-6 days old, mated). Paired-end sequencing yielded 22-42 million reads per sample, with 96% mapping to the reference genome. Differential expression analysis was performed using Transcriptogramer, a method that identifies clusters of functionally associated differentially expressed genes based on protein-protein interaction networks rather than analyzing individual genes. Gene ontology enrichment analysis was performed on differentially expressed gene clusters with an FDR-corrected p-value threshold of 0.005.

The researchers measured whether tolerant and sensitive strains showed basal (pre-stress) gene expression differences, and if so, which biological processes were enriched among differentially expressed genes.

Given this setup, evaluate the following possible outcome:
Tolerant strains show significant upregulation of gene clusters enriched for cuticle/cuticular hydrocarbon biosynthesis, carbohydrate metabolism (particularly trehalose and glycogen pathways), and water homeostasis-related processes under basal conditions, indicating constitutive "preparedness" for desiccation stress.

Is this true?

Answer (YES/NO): NO